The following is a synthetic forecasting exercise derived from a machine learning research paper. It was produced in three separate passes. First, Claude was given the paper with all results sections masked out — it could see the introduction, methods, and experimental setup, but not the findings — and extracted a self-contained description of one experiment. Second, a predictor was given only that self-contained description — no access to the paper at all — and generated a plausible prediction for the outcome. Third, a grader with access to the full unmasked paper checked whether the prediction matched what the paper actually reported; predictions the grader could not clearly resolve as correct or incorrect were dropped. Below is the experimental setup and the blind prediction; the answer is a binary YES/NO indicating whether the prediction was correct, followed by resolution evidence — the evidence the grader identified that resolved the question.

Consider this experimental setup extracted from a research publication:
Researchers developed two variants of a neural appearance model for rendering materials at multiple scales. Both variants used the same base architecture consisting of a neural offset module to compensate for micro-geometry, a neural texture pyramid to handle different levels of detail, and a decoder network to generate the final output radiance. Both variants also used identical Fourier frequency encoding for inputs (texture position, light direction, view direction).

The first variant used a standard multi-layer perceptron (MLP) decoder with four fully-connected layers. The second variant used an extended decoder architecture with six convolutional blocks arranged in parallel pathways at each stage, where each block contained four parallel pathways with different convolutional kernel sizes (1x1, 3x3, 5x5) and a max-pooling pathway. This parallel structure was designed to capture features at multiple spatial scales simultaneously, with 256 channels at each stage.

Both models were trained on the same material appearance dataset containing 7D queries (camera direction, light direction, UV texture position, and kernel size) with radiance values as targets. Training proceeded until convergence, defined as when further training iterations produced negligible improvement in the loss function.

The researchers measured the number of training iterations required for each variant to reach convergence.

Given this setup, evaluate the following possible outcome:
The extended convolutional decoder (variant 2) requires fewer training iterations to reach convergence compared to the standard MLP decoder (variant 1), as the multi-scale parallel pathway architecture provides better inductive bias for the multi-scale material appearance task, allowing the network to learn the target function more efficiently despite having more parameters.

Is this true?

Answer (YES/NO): NO